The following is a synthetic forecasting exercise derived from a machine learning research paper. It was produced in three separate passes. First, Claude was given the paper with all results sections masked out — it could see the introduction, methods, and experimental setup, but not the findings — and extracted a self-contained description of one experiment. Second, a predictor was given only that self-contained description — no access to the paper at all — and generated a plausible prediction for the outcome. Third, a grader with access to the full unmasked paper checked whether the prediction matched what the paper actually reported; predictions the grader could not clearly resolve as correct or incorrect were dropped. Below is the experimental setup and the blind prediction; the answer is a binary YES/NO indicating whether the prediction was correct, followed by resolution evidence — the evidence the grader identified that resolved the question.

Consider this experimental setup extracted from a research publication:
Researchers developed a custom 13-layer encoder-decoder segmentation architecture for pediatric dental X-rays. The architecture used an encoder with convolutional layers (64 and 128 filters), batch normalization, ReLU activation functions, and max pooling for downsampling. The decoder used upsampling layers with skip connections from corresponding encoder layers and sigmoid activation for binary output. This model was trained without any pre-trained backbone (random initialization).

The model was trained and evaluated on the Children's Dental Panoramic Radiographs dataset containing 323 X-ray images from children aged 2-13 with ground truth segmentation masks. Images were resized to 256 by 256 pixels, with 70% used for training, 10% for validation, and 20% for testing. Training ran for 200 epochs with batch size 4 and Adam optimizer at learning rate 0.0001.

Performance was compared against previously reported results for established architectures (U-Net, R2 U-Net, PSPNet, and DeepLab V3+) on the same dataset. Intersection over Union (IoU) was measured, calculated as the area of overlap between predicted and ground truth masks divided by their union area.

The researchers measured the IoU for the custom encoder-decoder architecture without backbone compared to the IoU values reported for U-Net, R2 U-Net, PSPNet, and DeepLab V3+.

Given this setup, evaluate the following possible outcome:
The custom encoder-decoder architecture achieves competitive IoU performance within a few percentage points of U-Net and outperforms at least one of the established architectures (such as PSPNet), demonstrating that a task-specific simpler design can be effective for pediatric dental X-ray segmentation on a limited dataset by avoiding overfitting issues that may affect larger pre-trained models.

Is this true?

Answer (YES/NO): YES